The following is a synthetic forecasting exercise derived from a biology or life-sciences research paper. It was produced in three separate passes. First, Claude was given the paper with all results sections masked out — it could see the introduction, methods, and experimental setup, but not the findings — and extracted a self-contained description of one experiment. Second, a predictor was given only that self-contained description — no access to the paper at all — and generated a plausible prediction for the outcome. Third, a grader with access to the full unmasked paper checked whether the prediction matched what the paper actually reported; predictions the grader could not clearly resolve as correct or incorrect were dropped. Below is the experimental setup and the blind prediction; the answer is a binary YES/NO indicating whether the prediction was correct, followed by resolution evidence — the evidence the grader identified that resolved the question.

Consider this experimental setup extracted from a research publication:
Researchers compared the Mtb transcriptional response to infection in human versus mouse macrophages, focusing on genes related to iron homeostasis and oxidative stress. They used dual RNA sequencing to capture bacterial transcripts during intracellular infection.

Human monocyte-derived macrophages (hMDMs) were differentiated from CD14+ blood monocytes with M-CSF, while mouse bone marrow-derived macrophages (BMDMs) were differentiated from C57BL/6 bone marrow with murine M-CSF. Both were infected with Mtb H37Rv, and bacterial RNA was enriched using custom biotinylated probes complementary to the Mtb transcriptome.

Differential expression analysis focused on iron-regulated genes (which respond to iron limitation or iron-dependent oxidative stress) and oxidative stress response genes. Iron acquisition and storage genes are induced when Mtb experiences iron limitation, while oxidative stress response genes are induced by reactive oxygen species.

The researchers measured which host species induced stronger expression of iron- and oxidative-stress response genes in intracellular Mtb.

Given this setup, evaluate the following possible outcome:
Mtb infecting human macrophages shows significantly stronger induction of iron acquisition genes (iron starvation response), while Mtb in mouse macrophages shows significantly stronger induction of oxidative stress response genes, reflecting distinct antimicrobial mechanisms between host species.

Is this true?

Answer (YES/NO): NO